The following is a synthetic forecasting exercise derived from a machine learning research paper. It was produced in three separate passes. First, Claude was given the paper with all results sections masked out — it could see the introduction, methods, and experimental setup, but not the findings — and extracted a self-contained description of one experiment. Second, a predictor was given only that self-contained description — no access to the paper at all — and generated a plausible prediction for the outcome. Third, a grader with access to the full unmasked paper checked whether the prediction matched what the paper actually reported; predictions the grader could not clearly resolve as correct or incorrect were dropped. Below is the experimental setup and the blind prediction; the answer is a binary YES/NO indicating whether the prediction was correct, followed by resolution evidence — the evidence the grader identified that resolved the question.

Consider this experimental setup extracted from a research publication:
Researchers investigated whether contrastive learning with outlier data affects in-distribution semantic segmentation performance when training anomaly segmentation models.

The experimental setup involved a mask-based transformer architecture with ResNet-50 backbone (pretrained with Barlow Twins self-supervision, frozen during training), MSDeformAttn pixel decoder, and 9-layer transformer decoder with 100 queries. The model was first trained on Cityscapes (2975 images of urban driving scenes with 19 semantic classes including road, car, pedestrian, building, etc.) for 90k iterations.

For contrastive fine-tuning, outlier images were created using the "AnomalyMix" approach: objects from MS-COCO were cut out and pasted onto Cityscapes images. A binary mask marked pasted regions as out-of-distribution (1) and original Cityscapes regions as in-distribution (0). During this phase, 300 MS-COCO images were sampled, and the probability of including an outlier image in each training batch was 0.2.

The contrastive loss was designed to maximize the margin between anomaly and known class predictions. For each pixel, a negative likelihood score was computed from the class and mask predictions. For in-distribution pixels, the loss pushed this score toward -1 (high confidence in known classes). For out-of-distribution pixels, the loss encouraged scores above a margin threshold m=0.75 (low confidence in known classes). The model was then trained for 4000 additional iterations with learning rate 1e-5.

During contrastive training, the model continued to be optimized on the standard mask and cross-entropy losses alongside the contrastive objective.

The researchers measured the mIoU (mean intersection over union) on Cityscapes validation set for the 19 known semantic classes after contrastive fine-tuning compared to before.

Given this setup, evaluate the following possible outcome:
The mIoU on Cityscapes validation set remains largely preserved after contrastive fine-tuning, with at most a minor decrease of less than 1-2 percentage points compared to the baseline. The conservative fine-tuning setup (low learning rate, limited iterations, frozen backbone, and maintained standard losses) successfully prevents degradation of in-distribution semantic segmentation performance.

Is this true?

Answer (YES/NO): YES